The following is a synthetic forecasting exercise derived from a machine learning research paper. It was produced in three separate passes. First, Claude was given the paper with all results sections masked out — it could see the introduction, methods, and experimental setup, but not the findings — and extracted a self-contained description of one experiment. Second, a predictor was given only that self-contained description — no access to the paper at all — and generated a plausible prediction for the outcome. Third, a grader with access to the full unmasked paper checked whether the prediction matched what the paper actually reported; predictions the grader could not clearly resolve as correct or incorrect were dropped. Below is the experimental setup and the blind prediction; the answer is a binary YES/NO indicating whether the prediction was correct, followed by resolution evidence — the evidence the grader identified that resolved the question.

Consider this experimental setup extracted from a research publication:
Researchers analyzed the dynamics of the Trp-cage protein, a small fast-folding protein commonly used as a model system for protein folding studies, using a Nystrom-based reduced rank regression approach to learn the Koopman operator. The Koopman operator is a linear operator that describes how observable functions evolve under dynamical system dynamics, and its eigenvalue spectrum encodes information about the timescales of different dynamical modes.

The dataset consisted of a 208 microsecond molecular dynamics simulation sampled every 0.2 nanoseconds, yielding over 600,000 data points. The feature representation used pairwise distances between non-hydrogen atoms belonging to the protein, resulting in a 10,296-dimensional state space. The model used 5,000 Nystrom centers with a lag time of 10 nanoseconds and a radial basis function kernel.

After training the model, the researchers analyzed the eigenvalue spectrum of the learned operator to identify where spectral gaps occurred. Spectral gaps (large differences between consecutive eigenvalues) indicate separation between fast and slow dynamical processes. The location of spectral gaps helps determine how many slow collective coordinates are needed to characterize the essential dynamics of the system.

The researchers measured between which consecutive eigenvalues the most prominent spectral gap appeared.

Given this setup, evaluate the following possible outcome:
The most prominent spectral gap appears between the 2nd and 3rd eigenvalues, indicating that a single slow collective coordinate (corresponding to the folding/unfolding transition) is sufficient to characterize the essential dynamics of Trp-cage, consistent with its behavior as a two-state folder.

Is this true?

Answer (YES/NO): NO